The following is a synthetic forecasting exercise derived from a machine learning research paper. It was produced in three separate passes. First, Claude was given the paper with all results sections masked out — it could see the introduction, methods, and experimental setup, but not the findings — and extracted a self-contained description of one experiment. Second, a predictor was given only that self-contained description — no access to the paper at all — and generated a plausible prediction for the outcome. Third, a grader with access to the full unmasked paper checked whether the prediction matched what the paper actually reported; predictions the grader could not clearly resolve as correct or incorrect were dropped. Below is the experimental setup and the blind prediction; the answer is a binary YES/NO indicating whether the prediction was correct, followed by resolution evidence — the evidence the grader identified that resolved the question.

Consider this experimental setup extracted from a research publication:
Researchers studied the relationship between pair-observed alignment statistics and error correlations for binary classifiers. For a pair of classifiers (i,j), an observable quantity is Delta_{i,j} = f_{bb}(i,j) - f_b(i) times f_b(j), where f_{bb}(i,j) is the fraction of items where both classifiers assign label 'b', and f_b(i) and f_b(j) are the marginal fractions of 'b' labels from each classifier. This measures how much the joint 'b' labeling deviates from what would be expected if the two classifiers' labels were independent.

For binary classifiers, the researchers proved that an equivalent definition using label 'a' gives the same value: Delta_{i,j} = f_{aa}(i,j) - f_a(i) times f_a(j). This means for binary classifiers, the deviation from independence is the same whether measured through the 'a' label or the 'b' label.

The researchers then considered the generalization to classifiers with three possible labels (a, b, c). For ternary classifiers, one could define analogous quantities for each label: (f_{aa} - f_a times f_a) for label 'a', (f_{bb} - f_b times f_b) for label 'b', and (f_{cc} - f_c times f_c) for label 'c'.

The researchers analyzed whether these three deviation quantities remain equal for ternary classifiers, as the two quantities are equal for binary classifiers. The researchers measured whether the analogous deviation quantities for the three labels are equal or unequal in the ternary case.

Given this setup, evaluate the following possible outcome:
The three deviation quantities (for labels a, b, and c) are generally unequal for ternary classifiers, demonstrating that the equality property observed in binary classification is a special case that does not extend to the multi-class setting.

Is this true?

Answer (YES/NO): YES